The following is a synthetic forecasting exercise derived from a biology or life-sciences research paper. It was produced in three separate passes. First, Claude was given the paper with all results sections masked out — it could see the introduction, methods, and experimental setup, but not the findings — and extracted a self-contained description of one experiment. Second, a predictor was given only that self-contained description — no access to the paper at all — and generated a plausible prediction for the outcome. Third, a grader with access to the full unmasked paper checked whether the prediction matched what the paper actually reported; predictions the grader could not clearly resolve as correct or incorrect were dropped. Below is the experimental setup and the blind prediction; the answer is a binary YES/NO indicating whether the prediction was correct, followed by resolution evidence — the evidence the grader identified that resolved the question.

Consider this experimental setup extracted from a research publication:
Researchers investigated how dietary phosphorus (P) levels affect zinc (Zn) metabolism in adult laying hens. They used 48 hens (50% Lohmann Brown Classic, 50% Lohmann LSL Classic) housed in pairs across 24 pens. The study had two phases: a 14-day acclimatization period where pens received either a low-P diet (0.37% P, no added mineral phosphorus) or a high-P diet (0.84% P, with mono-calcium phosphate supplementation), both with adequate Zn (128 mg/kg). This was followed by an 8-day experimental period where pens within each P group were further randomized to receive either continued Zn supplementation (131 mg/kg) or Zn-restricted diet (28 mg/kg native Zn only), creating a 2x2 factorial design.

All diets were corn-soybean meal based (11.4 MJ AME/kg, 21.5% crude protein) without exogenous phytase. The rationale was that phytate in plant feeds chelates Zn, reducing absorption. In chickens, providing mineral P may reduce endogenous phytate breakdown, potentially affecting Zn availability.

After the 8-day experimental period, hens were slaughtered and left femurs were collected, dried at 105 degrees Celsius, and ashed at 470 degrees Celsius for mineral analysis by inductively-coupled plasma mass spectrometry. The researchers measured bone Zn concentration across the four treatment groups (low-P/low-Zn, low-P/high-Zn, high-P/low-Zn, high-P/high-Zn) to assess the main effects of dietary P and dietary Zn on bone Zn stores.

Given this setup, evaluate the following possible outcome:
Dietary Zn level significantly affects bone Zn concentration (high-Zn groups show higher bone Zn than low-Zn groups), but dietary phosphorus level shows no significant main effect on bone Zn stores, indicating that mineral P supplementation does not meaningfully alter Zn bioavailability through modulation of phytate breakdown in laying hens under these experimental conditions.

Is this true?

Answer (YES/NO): NO